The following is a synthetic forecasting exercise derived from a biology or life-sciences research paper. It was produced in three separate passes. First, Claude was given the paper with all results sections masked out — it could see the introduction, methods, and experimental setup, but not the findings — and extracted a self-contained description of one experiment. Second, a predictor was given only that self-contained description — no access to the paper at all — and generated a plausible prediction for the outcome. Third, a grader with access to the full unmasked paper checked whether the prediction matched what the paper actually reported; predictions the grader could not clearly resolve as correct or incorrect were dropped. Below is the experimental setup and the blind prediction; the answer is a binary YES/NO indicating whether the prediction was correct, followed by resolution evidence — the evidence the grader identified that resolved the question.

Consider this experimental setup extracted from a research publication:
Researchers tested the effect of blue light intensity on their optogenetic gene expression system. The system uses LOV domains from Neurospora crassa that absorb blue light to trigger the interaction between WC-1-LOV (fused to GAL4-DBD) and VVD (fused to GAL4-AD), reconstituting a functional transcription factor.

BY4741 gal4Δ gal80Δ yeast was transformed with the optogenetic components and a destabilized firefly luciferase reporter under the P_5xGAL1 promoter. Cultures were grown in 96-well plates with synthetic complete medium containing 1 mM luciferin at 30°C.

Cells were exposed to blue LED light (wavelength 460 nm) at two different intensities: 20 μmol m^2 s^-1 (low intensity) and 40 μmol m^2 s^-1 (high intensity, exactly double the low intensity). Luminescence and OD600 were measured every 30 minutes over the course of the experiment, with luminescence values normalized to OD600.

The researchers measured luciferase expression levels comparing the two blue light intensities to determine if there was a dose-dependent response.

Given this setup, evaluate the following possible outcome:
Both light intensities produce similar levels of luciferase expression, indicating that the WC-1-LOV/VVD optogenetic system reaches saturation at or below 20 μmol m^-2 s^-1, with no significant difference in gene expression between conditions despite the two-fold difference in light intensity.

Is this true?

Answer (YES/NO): YES